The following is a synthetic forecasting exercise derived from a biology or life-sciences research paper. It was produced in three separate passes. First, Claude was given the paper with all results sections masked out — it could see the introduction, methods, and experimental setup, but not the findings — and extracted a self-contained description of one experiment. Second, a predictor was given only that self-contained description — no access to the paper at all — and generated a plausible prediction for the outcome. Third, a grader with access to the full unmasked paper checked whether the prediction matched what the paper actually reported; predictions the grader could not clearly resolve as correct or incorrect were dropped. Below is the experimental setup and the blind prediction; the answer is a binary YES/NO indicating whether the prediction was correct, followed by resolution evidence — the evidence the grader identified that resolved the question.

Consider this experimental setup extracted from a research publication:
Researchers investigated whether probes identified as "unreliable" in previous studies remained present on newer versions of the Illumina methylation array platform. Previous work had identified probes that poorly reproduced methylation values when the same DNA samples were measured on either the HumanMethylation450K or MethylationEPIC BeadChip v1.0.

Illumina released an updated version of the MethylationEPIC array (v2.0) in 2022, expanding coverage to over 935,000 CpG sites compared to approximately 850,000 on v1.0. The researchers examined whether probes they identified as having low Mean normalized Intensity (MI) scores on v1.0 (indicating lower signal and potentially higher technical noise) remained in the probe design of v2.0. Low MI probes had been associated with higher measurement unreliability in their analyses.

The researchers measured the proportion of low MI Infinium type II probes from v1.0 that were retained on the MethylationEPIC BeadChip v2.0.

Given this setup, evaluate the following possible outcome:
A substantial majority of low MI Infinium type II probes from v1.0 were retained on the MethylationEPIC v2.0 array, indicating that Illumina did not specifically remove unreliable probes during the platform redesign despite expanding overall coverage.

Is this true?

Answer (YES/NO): YES